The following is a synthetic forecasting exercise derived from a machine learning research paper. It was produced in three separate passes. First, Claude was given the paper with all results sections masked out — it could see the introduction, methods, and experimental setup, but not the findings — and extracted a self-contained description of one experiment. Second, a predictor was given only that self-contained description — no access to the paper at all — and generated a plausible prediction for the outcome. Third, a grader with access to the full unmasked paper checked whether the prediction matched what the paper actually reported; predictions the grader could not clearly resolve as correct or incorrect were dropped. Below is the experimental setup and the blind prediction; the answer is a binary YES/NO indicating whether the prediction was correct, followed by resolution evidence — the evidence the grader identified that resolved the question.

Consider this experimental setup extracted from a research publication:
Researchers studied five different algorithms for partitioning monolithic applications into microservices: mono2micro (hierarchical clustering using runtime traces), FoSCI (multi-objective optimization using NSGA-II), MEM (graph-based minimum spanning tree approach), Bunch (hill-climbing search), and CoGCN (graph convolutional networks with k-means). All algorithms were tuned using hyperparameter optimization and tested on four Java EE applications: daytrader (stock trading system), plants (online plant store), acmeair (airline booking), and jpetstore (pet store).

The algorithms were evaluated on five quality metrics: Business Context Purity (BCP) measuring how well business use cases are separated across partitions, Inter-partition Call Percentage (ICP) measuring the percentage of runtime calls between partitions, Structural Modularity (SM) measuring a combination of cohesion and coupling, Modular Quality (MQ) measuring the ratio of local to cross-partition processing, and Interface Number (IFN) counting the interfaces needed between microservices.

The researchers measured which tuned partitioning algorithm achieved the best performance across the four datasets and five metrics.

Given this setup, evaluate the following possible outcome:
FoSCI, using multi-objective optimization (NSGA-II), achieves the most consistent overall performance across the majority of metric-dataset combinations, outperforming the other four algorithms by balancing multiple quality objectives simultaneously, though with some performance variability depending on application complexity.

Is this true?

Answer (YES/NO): NO